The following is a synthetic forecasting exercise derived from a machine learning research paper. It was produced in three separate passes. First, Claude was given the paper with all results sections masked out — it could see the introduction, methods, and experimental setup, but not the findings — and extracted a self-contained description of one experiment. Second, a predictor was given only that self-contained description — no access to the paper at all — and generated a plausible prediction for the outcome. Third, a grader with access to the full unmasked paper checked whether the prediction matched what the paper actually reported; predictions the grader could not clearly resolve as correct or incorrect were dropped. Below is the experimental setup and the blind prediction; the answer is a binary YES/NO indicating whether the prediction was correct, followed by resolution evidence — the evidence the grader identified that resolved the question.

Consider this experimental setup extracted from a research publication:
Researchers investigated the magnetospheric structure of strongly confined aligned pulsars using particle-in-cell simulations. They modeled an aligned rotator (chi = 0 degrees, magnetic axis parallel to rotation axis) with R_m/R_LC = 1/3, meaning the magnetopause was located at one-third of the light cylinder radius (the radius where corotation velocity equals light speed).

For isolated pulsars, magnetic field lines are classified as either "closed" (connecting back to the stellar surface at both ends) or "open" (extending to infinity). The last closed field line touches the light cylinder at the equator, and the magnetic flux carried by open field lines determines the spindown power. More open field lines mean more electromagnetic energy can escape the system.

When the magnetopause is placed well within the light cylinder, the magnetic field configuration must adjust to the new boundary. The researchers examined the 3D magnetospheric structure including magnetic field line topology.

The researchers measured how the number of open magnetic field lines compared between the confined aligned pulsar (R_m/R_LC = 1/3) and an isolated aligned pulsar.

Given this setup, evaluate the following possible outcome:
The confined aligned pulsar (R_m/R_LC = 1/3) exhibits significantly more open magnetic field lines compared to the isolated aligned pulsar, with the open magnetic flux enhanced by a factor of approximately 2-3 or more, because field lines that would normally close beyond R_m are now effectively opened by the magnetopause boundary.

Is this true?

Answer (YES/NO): NO